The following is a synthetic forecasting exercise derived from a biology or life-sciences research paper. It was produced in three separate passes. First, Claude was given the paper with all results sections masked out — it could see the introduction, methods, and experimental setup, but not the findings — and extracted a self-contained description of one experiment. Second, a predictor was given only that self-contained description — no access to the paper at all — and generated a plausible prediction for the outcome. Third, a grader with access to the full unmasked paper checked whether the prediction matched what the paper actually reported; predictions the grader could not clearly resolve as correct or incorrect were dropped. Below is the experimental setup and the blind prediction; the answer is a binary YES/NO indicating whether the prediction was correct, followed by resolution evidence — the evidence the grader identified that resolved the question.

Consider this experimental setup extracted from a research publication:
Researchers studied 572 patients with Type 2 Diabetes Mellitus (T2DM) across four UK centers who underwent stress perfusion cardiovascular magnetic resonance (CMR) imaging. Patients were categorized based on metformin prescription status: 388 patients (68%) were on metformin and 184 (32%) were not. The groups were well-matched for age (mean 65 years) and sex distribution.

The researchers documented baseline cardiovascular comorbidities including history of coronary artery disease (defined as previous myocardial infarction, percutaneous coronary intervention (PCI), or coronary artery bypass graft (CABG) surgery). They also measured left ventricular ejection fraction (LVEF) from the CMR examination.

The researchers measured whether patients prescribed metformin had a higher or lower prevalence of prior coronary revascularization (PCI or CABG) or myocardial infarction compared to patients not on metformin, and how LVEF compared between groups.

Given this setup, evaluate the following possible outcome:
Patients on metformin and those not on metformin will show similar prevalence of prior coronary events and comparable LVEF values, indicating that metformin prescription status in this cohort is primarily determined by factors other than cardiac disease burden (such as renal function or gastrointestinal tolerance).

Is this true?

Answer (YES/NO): NO